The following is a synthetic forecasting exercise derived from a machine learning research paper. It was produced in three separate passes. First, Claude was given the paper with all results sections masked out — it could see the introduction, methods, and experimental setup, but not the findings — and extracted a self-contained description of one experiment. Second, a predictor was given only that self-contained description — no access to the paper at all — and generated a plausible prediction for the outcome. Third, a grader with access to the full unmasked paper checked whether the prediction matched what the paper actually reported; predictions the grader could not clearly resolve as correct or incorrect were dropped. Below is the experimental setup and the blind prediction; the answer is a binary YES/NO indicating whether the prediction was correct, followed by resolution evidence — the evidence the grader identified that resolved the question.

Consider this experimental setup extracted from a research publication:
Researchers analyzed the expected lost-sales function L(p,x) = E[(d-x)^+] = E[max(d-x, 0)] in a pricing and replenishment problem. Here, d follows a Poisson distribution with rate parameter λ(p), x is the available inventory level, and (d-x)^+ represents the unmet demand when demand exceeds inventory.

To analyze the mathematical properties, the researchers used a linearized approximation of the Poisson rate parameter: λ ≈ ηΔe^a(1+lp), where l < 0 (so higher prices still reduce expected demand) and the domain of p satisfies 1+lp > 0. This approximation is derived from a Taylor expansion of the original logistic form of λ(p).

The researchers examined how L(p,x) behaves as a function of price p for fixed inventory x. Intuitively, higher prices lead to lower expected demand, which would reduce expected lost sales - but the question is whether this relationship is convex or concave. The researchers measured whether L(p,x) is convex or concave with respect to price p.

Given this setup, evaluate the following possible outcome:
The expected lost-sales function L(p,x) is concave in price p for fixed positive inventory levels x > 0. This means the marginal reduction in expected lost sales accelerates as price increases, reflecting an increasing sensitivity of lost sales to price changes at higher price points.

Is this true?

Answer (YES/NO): NO